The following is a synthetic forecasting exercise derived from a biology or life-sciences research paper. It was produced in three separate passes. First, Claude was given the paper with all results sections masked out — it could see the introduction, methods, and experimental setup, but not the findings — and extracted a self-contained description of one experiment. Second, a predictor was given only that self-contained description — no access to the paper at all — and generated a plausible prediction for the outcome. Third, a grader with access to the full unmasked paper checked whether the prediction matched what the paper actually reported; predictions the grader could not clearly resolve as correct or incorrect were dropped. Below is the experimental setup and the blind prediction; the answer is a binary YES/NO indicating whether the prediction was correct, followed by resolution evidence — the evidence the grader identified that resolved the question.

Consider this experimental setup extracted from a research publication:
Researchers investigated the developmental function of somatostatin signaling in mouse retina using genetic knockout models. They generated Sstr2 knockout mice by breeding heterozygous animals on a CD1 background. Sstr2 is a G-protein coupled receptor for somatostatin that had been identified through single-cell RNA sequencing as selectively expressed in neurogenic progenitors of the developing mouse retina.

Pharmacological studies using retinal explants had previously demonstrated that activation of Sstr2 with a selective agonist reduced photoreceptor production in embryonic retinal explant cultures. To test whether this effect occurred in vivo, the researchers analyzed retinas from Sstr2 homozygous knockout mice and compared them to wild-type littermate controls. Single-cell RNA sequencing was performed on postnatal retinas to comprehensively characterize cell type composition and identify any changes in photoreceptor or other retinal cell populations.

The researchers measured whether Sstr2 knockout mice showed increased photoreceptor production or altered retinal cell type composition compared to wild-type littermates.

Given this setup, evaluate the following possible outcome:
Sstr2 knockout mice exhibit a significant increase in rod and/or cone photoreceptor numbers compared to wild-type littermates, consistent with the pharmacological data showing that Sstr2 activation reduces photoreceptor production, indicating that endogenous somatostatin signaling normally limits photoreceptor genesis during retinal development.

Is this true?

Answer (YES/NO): NO